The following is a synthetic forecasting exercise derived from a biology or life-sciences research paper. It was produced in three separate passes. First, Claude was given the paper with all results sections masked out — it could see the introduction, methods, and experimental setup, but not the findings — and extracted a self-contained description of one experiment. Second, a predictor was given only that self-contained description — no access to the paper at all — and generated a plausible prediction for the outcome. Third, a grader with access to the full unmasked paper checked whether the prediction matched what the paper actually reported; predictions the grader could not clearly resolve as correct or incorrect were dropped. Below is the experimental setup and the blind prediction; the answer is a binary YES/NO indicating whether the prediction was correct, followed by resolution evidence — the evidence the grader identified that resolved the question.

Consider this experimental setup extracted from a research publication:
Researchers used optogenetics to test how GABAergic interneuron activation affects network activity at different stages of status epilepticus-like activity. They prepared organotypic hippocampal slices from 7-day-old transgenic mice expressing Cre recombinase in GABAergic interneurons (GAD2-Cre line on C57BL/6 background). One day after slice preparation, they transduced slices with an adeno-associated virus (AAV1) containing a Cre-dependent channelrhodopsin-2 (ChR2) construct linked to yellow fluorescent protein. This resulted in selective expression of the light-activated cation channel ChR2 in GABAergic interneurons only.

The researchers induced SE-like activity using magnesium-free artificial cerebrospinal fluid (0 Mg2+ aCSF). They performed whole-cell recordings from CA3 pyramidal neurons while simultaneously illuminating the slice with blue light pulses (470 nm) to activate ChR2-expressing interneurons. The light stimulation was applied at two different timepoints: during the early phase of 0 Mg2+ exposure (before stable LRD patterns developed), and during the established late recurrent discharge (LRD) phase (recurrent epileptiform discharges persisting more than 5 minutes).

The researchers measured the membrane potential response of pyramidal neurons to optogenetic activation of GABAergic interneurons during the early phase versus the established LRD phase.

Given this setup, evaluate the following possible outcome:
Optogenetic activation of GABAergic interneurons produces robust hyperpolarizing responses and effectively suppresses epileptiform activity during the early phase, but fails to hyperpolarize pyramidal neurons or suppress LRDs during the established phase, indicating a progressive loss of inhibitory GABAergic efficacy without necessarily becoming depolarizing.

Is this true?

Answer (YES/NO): NO